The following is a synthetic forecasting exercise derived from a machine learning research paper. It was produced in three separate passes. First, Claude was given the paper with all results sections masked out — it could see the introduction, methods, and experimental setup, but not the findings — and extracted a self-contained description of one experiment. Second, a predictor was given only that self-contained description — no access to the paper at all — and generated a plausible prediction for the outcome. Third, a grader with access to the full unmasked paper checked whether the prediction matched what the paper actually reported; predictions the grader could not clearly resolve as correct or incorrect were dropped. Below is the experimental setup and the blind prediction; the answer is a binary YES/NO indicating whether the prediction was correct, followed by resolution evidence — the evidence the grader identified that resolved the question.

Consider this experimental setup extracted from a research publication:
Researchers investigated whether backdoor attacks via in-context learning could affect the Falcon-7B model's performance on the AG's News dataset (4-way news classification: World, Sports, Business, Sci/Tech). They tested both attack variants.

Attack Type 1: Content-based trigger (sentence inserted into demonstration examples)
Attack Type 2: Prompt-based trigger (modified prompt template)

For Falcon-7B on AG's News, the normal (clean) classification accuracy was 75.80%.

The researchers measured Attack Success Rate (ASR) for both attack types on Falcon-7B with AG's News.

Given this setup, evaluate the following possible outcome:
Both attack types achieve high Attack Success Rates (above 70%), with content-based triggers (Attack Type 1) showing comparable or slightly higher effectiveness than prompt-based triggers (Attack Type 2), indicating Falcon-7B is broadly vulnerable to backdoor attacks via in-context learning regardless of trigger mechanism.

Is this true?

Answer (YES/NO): YES